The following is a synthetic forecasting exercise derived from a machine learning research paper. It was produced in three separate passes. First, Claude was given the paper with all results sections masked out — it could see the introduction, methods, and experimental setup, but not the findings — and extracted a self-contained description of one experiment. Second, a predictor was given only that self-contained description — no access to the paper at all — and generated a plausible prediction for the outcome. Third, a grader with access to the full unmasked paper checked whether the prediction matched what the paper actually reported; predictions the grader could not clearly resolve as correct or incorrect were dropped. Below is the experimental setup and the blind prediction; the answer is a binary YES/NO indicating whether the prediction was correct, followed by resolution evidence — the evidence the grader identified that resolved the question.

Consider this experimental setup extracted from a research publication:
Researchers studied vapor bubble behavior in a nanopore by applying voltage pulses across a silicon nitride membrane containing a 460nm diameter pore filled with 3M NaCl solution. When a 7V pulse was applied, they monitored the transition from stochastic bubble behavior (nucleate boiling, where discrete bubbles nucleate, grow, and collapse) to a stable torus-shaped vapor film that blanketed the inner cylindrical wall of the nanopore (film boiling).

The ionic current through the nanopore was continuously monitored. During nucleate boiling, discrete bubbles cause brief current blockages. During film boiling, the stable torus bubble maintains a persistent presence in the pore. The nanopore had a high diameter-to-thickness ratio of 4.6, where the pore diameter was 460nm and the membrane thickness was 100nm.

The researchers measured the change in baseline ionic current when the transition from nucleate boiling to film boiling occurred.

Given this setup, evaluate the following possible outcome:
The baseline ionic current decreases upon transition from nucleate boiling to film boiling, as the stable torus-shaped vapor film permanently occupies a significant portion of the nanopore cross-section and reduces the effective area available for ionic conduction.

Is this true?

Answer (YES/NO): YES